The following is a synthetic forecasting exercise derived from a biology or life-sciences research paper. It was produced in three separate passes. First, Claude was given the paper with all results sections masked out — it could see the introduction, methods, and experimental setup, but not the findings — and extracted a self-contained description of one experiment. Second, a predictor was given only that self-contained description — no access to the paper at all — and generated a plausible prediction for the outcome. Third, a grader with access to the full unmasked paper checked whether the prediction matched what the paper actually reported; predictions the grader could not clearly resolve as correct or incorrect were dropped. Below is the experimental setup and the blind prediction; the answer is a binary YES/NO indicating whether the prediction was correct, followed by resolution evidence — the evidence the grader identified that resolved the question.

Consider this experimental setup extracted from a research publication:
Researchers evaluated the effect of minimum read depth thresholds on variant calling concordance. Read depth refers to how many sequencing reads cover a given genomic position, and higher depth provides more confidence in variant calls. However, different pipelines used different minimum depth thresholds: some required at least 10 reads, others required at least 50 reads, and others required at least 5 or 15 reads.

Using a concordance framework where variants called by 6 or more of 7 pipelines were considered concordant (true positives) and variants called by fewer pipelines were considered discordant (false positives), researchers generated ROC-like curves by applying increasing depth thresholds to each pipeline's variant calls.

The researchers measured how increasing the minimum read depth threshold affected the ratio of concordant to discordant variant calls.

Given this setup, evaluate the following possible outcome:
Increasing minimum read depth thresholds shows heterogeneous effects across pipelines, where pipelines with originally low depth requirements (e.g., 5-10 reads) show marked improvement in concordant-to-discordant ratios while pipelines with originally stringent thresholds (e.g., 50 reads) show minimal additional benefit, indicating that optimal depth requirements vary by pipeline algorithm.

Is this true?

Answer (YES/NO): NO